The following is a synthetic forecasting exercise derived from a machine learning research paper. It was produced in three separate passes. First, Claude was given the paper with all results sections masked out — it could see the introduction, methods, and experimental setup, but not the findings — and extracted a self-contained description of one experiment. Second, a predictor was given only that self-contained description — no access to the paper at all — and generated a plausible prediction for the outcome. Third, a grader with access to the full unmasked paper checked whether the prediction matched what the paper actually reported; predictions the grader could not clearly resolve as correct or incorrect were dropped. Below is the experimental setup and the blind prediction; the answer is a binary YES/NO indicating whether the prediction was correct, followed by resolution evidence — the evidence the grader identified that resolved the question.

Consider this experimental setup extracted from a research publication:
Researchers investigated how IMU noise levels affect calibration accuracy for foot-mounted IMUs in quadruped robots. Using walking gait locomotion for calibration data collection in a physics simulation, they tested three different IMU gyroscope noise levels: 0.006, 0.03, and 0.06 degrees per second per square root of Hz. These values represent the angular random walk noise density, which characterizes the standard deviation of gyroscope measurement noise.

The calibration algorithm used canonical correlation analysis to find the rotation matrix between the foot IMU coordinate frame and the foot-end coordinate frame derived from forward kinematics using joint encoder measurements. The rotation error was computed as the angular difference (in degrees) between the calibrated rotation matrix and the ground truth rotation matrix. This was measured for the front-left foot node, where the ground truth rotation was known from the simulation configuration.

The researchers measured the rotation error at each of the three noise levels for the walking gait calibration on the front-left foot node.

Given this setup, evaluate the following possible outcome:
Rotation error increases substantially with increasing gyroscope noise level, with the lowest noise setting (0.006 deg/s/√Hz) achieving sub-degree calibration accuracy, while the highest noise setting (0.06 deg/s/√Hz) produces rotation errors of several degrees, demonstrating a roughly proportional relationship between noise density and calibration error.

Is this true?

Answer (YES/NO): NO